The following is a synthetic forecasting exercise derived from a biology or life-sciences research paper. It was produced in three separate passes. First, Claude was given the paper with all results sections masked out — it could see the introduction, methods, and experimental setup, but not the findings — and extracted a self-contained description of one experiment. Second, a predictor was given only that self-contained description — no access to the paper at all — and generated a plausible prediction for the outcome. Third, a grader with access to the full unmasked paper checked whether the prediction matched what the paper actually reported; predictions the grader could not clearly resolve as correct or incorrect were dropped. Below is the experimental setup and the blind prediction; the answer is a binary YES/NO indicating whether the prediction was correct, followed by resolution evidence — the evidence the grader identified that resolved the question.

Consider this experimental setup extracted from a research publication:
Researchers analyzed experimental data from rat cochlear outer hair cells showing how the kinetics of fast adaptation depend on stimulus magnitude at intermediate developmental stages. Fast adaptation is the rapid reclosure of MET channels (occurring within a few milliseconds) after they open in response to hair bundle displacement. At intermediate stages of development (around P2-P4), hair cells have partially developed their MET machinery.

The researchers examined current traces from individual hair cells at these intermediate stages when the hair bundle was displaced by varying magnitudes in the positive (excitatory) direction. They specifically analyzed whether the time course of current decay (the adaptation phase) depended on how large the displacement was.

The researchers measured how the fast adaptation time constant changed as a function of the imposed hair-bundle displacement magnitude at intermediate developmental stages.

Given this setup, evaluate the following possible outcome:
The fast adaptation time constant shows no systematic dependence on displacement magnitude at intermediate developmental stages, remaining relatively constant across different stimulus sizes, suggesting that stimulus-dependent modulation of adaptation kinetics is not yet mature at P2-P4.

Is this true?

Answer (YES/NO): NO